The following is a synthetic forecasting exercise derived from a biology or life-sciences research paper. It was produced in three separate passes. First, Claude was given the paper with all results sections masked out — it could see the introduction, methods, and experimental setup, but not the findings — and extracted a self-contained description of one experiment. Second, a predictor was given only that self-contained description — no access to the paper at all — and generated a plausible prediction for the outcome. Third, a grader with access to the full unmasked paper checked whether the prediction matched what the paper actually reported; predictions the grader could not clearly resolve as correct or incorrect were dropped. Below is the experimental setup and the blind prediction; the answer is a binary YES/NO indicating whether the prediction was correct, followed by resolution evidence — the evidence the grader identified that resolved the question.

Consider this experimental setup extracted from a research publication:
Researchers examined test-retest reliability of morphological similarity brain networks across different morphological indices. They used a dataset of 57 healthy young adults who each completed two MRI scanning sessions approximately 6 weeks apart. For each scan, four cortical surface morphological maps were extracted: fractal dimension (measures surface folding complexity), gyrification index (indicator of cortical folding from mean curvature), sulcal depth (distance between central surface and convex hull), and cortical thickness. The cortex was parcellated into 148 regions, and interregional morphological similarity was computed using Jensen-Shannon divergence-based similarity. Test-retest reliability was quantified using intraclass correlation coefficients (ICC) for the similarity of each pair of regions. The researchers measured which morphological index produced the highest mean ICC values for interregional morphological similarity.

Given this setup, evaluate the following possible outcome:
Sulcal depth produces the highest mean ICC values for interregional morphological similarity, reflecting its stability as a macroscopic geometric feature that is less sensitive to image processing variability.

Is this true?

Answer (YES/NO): NO